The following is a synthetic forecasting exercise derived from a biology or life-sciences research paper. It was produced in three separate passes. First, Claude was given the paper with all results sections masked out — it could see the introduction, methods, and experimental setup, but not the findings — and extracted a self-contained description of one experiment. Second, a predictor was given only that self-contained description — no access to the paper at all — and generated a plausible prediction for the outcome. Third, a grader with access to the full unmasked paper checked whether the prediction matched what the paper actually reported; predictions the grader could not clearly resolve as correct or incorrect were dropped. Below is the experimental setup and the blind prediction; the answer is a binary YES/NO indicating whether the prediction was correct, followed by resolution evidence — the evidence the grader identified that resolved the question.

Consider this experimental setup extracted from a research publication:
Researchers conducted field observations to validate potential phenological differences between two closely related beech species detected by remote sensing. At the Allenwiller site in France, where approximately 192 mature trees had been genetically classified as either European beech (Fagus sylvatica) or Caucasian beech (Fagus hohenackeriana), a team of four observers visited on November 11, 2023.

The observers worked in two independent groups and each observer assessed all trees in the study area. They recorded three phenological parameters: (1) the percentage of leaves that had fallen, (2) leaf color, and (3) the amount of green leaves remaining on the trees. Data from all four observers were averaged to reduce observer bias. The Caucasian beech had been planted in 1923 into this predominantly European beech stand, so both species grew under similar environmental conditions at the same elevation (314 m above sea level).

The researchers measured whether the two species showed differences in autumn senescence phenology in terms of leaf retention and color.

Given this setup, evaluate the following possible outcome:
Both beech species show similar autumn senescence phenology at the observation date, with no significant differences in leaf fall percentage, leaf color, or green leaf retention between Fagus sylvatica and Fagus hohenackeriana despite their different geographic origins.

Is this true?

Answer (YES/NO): NO